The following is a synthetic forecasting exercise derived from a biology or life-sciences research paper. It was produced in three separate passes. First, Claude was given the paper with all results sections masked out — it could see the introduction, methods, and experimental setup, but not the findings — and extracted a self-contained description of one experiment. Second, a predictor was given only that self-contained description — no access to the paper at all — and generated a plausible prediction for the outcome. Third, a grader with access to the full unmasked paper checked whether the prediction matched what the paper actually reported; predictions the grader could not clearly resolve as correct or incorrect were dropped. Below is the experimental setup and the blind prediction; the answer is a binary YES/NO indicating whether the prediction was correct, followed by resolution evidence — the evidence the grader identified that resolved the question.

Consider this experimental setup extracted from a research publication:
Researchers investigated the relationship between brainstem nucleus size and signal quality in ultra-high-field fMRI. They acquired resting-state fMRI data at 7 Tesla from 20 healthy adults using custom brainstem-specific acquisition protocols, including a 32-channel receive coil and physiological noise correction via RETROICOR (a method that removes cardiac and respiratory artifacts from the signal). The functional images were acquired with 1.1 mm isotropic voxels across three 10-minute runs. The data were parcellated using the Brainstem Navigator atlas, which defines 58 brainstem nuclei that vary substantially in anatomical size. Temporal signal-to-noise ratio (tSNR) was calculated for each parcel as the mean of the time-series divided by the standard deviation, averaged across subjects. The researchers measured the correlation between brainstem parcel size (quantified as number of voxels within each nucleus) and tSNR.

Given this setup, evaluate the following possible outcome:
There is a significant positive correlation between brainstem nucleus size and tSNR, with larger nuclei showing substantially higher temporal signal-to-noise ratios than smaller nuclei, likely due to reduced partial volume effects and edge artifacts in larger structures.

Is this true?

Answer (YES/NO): NO